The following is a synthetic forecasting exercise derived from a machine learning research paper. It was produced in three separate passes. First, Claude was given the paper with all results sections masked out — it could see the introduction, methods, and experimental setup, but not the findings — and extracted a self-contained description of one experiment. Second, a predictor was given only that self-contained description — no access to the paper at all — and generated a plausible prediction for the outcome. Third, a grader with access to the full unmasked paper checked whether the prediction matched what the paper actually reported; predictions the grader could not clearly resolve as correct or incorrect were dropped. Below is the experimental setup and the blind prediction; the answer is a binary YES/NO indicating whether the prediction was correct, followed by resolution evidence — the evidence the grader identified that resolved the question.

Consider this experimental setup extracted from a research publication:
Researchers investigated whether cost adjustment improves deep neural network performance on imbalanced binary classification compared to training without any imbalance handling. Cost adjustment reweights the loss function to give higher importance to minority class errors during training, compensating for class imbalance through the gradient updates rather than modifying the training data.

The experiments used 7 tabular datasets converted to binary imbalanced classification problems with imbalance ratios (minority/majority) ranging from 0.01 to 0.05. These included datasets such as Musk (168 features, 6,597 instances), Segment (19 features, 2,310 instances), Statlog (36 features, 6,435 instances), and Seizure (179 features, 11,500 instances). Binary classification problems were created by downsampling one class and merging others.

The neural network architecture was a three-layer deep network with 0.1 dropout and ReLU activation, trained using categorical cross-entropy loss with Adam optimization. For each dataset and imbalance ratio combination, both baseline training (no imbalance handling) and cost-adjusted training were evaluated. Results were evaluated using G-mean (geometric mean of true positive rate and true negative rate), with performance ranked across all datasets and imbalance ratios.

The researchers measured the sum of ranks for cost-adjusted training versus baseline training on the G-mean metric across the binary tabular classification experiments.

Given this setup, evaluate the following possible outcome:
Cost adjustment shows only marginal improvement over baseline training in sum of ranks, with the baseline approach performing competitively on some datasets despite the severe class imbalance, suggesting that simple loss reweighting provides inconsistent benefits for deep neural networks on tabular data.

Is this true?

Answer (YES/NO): NO